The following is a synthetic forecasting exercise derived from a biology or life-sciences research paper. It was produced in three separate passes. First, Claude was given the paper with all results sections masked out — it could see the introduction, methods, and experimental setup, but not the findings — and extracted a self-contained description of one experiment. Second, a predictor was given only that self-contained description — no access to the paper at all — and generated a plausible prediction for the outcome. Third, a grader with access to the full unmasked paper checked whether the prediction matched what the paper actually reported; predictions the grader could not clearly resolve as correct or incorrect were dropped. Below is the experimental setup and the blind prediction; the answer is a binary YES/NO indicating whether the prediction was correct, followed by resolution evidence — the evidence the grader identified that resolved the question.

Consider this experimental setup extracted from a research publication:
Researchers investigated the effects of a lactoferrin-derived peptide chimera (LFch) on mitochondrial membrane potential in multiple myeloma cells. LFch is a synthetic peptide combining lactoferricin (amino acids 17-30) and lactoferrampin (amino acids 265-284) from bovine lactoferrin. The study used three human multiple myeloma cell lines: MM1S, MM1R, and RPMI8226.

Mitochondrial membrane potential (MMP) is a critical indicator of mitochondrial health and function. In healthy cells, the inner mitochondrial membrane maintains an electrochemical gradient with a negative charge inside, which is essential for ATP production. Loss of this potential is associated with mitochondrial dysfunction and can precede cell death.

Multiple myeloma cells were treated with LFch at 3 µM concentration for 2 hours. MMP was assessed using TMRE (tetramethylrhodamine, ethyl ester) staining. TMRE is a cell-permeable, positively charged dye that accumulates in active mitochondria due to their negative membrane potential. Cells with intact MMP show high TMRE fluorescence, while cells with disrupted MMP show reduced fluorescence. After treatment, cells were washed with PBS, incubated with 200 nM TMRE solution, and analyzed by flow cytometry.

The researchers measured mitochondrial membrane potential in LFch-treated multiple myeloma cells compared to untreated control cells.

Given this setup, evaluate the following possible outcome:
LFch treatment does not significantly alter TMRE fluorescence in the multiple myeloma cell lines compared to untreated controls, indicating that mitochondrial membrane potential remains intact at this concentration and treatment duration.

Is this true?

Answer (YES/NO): NO